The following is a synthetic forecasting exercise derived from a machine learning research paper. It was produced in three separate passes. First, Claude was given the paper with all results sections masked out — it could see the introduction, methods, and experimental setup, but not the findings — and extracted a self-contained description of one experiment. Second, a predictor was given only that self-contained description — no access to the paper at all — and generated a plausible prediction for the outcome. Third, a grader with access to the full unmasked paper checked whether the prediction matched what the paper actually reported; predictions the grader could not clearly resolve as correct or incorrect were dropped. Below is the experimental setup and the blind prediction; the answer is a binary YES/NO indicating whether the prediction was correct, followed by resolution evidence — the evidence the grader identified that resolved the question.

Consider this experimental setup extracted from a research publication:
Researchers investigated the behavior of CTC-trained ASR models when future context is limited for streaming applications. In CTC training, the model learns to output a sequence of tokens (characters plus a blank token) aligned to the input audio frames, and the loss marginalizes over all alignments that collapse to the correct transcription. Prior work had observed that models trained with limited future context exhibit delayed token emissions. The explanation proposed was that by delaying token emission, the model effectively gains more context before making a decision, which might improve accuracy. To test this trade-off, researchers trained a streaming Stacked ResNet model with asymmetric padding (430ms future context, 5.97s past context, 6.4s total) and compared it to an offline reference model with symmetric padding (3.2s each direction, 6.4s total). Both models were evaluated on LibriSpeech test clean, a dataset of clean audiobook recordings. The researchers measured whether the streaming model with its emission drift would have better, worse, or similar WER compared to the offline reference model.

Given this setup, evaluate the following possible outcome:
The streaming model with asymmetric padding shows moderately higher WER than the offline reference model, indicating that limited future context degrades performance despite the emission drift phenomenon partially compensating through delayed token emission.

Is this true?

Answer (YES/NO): YES